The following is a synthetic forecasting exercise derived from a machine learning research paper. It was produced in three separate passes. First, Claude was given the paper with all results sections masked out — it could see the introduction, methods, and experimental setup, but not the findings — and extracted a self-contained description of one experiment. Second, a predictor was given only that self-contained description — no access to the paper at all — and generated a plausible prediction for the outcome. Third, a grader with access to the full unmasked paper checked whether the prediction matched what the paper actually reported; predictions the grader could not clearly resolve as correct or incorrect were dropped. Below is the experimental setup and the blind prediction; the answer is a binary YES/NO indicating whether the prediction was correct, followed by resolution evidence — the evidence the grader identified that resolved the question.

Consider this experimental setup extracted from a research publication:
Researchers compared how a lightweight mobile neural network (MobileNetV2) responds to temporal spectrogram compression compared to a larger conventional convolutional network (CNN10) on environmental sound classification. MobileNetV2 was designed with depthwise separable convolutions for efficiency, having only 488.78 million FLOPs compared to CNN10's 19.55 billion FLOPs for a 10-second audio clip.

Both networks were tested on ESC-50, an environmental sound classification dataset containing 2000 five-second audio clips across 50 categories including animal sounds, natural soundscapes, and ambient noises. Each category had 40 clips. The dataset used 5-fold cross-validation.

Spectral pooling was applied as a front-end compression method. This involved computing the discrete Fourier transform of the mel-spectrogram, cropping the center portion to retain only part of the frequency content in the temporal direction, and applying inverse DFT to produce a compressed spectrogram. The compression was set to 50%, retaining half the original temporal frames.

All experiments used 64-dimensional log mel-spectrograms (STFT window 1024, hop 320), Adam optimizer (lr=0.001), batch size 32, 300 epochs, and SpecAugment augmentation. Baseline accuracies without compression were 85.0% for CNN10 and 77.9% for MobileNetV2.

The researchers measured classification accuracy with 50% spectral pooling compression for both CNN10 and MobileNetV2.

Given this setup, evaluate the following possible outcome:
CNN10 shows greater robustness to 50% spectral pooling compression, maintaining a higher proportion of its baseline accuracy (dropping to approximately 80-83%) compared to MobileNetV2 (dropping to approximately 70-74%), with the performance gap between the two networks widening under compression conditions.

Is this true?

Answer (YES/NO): NO